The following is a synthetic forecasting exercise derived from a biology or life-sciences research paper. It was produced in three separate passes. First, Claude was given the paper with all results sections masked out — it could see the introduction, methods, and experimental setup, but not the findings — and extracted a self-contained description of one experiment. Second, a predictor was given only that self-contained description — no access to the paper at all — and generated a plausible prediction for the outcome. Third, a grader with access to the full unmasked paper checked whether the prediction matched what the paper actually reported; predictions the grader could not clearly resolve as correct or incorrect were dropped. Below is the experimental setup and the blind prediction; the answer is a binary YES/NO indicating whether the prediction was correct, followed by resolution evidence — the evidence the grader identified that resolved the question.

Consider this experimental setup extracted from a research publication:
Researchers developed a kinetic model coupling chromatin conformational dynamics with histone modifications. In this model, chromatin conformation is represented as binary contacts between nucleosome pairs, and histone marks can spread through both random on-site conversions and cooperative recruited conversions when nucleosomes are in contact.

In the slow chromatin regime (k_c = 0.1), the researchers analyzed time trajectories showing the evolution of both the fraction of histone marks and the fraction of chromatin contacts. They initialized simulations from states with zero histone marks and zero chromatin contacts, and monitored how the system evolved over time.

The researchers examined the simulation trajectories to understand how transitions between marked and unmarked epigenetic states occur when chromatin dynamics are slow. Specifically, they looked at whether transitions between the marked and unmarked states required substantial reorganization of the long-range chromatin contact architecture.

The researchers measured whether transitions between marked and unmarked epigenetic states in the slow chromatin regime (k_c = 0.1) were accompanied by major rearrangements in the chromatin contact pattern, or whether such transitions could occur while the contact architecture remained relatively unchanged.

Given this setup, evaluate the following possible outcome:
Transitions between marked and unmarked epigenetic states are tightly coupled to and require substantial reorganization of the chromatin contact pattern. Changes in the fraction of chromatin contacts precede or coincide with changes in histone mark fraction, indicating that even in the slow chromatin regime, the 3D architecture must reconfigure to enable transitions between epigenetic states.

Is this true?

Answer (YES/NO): NO